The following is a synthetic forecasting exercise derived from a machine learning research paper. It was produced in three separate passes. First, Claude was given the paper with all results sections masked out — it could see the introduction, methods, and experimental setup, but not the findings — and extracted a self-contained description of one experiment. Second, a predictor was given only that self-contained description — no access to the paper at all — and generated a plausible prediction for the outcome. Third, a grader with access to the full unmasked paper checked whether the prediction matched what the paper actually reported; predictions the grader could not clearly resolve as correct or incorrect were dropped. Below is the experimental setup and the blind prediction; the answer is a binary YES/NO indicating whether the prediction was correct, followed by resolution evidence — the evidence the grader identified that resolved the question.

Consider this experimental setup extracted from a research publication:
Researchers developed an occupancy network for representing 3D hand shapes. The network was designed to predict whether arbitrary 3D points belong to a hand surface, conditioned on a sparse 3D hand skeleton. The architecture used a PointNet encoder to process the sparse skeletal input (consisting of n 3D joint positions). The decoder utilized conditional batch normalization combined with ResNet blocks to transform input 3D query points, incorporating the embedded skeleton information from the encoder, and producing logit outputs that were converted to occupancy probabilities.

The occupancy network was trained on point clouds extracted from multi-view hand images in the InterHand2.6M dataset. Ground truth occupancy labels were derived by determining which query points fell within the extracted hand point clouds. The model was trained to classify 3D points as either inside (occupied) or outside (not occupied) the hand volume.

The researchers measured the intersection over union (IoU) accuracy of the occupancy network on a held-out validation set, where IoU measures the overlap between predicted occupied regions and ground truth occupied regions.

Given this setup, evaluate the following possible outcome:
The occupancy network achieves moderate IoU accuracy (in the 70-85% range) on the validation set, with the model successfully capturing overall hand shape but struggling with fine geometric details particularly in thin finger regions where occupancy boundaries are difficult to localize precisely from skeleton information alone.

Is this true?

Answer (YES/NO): NO